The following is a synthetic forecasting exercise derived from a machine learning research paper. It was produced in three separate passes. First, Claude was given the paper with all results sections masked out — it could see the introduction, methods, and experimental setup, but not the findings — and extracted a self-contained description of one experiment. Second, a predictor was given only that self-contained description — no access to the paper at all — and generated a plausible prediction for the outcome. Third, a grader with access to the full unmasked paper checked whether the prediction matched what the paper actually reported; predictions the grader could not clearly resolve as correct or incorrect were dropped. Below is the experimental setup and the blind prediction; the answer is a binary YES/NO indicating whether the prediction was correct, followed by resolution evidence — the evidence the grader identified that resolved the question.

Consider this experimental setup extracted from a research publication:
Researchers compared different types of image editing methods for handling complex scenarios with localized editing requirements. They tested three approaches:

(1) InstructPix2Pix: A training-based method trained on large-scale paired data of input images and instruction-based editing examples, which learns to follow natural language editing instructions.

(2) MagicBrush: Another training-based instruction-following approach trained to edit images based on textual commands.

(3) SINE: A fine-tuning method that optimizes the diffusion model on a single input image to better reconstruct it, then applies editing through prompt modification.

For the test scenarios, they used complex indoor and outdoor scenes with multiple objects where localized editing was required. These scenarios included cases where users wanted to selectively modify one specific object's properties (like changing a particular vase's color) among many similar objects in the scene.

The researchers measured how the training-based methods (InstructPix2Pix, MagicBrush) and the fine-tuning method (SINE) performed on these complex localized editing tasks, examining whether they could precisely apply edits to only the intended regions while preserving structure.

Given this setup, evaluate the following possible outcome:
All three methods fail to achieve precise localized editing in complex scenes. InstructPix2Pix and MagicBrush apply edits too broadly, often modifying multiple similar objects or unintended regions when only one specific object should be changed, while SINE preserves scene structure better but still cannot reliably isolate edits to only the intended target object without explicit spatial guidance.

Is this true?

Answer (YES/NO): NO